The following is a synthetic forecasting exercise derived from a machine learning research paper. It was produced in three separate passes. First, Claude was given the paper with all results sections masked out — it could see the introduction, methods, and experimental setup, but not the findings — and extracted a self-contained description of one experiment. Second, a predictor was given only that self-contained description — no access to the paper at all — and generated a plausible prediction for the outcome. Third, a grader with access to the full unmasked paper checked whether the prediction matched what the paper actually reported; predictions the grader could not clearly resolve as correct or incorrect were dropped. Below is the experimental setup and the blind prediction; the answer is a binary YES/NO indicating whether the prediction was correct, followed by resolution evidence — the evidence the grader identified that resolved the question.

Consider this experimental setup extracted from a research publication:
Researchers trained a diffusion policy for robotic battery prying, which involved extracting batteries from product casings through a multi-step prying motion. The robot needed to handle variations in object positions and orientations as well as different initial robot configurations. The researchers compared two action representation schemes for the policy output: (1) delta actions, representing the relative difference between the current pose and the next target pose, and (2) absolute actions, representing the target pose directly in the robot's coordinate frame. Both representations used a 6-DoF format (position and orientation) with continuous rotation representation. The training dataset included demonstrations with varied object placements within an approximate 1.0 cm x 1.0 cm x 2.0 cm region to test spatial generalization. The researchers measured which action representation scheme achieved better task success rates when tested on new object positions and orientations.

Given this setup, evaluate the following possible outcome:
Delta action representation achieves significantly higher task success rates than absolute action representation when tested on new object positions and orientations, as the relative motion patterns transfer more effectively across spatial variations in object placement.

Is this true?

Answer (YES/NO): YES